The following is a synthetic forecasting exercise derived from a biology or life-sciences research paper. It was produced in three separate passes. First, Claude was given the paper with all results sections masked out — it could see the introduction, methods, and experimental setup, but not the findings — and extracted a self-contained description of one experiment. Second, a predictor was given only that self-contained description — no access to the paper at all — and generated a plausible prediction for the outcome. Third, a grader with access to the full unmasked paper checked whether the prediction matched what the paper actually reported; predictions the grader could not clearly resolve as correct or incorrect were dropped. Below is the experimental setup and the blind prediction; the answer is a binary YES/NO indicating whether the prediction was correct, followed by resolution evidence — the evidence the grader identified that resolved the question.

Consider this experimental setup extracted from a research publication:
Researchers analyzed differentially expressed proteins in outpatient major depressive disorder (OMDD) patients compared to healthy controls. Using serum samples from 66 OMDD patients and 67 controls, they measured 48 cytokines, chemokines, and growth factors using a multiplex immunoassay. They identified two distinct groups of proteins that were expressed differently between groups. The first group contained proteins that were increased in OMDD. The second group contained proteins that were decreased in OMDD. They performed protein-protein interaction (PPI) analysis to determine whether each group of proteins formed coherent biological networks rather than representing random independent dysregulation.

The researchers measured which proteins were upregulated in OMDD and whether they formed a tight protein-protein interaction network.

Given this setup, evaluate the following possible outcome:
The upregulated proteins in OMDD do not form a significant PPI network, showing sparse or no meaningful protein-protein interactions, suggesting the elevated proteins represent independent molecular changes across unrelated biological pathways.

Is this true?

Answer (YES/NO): NO